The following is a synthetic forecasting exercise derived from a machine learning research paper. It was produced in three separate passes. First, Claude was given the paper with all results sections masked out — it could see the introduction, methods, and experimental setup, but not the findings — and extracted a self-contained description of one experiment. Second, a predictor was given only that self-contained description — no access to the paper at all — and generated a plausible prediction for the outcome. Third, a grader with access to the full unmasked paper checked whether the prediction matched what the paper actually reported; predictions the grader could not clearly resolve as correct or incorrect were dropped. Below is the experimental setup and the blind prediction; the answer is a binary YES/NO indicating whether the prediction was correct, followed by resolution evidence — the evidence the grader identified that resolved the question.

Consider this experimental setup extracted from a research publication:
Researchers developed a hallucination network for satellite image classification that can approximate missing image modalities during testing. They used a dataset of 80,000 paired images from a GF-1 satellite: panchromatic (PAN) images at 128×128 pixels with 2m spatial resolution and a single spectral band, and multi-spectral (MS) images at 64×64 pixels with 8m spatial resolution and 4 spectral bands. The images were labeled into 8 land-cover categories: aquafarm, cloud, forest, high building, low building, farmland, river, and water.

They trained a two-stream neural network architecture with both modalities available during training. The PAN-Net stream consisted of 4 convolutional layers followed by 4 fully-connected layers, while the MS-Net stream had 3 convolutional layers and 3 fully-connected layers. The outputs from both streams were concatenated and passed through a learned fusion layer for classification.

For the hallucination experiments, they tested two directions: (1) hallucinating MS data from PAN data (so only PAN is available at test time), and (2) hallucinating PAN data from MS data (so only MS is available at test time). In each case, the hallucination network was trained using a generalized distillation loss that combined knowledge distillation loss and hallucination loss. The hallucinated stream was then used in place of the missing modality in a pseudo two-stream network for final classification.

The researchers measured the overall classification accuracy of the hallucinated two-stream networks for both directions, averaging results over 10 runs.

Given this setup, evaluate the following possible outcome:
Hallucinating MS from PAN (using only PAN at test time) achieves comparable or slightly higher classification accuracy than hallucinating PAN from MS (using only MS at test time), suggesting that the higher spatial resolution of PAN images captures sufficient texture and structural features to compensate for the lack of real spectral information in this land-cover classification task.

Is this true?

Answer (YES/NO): NO